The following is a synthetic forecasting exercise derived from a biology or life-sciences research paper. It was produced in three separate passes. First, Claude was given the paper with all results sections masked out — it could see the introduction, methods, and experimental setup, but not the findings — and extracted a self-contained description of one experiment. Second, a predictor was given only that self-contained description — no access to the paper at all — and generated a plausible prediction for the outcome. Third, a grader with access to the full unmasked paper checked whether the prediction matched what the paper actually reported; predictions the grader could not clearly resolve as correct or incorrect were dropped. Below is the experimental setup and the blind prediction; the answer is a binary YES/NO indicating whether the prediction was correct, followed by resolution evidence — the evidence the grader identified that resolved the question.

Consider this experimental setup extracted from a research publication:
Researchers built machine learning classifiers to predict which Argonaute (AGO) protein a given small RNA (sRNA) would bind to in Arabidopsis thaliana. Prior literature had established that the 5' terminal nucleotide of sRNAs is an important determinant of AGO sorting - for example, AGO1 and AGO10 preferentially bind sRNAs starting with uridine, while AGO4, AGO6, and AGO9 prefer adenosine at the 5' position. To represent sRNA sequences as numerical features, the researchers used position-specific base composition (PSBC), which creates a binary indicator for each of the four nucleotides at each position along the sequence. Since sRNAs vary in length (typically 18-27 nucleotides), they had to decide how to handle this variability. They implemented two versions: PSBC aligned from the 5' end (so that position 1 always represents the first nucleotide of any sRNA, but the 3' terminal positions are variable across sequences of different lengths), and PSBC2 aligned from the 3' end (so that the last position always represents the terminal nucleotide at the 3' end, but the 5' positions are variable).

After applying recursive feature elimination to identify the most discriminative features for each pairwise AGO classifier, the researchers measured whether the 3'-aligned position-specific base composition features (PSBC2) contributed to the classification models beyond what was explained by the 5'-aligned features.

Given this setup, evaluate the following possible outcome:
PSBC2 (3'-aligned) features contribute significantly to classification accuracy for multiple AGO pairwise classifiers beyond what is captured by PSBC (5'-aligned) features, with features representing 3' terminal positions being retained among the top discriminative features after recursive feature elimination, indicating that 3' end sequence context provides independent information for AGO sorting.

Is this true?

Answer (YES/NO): YES